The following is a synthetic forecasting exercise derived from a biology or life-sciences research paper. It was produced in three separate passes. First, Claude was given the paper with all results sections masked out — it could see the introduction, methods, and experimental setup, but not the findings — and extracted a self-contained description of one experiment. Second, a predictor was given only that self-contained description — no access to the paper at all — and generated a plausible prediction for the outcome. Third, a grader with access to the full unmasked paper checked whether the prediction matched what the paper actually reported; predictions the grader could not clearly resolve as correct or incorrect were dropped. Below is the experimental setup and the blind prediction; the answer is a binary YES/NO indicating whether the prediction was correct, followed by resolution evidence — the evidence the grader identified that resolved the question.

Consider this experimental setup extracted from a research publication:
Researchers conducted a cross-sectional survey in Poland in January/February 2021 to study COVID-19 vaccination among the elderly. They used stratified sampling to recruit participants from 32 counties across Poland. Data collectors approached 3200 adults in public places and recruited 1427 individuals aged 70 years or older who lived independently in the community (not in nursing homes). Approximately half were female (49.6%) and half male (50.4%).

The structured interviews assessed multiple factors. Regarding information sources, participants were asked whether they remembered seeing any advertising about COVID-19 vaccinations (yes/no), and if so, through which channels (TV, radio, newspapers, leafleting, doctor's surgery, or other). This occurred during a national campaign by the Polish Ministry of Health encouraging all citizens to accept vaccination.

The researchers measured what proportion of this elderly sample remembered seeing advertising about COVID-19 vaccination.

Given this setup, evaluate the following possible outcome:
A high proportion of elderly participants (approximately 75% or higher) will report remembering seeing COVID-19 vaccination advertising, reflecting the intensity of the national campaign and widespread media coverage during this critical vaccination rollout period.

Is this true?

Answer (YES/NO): YES